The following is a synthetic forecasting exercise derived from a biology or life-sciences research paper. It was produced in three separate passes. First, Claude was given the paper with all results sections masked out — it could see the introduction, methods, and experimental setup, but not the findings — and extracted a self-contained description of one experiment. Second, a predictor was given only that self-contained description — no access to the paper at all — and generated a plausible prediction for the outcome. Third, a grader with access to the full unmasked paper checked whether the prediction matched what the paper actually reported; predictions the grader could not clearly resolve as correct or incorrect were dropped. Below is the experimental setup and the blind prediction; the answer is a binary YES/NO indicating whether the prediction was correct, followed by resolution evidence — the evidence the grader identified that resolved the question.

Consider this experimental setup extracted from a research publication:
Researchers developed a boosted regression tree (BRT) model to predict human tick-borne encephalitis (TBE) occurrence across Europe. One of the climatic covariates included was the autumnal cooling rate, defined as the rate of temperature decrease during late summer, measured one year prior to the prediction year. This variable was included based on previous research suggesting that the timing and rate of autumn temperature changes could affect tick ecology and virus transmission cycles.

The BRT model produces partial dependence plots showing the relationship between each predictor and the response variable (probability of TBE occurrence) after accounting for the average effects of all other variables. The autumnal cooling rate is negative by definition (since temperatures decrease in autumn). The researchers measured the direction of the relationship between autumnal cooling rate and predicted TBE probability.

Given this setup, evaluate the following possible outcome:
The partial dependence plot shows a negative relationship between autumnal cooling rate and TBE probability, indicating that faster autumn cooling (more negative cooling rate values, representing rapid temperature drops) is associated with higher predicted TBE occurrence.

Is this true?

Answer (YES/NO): YES